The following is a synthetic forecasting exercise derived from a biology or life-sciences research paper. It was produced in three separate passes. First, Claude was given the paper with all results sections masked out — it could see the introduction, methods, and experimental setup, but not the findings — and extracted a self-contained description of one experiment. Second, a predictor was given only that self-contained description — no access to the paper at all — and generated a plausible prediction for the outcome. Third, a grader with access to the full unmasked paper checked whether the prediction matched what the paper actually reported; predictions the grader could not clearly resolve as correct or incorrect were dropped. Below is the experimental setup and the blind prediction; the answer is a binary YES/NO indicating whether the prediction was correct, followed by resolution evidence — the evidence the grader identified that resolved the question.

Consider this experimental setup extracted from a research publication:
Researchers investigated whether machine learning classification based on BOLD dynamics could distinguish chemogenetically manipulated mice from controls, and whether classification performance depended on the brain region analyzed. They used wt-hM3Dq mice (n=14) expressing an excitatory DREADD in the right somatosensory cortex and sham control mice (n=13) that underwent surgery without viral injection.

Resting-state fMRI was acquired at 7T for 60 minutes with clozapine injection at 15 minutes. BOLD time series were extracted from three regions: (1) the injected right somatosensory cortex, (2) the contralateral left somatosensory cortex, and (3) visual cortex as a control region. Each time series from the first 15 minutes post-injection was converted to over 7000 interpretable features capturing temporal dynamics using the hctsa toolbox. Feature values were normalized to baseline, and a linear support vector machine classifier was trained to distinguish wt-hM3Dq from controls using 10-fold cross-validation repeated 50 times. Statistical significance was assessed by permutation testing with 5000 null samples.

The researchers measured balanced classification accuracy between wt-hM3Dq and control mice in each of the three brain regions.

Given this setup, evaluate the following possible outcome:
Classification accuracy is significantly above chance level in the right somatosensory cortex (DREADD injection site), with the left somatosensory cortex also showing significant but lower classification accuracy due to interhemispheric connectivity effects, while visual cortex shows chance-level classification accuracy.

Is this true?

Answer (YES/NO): NO